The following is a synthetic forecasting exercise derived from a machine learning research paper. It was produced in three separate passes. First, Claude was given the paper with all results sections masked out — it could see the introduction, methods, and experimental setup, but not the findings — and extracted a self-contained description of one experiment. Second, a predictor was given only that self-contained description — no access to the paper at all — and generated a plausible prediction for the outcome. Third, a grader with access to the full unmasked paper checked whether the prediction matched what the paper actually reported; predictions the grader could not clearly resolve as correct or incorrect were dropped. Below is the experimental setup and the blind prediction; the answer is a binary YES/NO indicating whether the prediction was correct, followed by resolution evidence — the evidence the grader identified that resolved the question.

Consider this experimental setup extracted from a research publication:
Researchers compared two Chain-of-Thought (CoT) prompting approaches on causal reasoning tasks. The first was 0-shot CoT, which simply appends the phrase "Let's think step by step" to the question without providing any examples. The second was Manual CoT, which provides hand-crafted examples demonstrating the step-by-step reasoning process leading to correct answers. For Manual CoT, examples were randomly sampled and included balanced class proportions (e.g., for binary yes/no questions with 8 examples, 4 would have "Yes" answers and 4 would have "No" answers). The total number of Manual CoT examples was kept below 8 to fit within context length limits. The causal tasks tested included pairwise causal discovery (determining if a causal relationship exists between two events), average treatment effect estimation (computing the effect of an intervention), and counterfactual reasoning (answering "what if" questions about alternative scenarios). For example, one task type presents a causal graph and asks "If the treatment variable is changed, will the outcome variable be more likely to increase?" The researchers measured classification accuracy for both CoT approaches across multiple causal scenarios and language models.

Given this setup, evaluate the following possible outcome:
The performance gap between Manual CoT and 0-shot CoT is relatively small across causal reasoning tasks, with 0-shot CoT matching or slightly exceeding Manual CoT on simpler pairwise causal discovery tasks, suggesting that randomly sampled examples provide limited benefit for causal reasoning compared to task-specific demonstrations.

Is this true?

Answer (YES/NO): NO